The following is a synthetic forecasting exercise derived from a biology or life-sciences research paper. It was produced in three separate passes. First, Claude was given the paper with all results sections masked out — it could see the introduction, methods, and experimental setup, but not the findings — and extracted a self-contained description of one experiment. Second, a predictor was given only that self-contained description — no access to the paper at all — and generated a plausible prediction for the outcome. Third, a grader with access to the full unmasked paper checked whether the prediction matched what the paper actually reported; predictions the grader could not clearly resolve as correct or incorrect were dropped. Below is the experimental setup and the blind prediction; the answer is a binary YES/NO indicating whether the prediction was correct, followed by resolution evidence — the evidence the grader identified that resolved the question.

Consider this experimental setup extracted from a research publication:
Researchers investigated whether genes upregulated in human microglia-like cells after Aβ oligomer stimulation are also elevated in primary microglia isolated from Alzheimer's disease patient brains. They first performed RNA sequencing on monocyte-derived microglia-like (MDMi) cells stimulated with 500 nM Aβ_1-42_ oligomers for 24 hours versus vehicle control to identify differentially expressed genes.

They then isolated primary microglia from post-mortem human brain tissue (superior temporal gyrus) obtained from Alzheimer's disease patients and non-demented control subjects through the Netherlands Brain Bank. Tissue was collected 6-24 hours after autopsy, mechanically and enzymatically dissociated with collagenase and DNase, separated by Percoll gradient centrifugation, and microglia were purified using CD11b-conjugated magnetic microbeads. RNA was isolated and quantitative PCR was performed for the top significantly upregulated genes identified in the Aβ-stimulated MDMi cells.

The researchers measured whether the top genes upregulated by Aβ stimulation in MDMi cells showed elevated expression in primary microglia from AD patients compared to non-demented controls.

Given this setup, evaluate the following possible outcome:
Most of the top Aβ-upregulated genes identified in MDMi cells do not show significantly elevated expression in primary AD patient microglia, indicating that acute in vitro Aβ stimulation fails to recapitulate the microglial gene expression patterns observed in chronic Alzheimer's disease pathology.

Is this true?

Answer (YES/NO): YES